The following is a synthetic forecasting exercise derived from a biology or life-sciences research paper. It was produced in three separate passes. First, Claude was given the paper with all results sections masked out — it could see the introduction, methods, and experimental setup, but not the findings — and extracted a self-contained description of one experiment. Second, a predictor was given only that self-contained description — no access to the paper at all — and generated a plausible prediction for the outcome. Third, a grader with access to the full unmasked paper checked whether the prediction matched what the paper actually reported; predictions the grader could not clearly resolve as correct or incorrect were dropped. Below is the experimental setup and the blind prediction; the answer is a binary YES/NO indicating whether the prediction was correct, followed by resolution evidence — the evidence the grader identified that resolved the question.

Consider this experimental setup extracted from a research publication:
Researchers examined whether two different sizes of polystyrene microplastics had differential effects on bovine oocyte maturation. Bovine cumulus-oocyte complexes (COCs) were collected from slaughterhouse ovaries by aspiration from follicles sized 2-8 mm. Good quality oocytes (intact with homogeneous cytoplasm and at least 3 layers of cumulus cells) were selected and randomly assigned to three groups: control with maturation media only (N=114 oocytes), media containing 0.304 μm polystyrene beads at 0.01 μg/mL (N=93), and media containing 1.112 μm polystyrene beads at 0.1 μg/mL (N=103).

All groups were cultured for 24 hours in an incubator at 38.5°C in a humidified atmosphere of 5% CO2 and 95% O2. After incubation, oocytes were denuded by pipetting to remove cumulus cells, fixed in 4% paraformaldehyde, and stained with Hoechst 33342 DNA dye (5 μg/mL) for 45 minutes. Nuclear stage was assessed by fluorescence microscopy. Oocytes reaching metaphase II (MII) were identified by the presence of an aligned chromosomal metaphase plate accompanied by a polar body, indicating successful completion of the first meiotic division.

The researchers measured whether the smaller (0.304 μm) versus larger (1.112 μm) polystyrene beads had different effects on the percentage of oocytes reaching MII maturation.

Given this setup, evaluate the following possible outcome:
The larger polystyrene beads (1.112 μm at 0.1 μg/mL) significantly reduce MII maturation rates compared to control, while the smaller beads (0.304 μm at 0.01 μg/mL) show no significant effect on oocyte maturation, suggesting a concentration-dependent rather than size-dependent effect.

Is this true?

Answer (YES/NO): NO